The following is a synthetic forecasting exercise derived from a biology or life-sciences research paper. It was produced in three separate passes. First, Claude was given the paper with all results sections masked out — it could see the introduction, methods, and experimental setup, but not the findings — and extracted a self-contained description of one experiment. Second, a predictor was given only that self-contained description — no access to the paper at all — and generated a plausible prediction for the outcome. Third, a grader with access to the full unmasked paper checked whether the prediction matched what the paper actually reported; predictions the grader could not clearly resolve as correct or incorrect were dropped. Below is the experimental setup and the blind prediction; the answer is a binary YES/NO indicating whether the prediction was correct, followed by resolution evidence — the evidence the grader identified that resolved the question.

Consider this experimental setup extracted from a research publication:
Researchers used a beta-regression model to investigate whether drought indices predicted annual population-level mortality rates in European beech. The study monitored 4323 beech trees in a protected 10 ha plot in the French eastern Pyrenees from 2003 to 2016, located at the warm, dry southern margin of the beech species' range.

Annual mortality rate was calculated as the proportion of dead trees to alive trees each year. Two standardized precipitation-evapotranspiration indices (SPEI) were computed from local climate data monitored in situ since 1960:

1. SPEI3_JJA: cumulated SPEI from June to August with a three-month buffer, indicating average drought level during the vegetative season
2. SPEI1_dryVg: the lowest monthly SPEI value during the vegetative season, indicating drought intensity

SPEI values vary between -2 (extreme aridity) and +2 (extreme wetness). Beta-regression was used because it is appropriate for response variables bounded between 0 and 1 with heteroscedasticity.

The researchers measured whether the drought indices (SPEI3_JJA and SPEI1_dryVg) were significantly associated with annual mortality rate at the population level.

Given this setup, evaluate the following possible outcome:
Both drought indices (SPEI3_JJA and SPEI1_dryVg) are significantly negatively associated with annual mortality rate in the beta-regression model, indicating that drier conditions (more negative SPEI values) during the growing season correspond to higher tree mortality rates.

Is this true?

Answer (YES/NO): NO